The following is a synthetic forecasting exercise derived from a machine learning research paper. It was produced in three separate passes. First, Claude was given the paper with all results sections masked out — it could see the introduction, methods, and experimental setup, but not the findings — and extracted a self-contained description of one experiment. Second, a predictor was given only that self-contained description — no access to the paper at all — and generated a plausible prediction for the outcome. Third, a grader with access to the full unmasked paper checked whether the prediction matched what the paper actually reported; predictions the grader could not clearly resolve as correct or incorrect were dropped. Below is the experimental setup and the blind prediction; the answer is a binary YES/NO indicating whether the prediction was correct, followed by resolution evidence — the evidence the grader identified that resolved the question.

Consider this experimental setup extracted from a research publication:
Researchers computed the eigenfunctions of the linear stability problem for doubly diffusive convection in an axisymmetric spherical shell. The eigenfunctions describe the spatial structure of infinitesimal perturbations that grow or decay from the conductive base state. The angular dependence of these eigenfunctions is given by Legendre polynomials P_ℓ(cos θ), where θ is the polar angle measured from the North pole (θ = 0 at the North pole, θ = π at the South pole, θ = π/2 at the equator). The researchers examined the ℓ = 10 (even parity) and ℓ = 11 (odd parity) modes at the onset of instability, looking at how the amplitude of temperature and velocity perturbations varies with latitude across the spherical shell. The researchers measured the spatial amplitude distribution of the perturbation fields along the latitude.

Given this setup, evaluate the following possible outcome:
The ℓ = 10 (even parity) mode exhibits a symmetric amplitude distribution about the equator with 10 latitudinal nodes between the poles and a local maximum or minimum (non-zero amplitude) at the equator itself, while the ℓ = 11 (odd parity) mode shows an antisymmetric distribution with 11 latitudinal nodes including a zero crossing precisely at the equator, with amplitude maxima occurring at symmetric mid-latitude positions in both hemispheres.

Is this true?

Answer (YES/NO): NO